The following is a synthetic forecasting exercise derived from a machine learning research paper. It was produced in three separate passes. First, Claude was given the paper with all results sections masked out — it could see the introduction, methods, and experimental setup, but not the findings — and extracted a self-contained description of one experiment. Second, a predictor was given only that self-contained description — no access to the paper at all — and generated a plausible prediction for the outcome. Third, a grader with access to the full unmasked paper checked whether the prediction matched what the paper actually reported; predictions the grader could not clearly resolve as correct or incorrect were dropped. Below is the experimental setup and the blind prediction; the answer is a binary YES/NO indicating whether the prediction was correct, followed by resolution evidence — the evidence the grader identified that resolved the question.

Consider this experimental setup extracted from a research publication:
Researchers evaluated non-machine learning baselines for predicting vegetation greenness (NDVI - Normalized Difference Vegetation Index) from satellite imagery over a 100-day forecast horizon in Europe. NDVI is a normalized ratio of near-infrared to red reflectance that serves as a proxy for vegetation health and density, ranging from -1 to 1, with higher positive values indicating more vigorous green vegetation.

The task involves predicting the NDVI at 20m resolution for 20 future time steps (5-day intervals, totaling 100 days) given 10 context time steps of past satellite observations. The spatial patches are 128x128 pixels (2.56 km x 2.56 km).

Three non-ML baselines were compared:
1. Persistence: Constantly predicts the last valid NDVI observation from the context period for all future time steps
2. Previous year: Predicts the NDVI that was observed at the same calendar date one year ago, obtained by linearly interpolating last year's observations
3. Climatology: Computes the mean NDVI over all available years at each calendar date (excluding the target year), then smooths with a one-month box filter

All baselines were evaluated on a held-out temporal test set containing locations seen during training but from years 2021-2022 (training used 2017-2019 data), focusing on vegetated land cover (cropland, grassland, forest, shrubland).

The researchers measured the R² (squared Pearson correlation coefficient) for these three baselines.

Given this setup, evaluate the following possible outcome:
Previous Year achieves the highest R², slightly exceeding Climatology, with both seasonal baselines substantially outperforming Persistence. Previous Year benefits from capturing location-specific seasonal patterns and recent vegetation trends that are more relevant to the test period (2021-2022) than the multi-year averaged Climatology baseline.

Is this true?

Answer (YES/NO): NO